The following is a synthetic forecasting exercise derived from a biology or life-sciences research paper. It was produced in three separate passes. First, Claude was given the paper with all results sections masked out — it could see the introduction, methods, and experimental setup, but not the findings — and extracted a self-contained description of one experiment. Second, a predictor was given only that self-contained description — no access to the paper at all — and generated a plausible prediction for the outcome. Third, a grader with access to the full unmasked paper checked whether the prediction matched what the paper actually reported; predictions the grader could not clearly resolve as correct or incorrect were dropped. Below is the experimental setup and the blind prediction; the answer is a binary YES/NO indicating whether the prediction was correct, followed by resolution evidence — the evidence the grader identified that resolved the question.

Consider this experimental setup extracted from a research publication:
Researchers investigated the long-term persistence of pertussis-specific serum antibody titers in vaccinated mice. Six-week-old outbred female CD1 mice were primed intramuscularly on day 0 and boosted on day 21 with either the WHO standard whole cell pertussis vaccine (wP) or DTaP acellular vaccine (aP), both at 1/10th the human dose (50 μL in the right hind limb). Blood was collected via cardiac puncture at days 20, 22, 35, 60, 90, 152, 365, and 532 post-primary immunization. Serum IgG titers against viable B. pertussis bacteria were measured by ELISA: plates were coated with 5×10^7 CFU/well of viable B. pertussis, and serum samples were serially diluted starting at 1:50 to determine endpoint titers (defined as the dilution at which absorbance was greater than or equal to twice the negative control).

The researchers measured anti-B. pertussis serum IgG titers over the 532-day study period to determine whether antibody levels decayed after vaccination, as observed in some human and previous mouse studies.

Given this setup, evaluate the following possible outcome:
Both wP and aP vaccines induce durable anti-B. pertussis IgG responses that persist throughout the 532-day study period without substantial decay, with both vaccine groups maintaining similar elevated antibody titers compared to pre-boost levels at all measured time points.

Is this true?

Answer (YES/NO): YES